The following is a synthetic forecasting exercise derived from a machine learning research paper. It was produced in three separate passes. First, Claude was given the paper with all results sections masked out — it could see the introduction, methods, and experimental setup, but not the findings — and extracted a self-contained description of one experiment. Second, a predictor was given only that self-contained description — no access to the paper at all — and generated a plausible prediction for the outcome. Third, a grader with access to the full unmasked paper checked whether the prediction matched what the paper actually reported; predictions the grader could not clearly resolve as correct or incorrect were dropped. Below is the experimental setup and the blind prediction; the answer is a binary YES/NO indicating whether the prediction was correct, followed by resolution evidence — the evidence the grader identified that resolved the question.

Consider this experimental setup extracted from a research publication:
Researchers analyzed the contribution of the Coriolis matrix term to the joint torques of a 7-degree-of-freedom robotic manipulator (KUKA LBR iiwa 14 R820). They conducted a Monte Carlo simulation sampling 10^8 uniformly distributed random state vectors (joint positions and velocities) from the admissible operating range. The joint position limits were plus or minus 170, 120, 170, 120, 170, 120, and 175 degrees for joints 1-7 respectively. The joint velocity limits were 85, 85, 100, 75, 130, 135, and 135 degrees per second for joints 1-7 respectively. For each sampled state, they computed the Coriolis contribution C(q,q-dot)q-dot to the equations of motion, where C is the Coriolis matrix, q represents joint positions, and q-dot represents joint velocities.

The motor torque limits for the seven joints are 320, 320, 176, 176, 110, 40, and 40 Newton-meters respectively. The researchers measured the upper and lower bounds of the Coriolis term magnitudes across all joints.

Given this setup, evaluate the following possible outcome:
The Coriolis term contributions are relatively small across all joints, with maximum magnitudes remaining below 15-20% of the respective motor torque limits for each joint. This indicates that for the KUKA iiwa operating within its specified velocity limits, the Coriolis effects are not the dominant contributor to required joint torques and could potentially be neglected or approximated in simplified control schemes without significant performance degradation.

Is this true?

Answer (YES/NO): YES